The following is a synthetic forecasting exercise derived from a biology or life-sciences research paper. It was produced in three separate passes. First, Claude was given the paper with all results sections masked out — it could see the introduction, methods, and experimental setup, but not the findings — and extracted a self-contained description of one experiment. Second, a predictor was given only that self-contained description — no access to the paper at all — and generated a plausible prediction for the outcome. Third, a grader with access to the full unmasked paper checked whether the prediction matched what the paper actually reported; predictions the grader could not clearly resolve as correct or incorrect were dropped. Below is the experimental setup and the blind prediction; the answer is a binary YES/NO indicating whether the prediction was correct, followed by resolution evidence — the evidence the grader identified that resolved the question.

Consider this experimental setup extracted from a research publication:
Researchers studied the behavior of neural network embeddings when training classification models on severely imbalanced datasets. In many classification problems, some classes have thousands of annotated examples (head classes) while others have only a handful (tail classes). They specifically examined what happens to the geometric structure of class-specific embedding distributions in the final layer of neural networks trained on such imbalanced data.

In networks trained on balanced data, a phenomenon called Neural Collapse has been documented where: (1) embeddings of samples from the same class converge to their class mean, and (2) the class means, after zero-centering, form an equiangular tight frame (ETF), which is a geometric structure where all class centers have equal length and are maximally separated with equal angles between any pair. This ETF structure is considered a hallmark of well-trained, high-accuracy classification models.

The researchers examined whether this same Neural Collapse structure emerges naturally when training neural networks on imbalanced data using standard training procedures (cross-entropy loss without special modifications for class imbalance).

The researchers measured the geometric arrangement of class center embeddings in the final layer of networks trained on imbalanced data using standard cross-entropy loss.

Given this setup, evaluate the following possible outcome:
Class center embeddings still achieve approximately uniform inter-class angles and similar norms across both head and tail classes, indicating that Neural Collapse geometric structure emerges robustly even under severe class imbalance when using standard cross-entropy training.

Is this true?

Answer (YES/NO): NO